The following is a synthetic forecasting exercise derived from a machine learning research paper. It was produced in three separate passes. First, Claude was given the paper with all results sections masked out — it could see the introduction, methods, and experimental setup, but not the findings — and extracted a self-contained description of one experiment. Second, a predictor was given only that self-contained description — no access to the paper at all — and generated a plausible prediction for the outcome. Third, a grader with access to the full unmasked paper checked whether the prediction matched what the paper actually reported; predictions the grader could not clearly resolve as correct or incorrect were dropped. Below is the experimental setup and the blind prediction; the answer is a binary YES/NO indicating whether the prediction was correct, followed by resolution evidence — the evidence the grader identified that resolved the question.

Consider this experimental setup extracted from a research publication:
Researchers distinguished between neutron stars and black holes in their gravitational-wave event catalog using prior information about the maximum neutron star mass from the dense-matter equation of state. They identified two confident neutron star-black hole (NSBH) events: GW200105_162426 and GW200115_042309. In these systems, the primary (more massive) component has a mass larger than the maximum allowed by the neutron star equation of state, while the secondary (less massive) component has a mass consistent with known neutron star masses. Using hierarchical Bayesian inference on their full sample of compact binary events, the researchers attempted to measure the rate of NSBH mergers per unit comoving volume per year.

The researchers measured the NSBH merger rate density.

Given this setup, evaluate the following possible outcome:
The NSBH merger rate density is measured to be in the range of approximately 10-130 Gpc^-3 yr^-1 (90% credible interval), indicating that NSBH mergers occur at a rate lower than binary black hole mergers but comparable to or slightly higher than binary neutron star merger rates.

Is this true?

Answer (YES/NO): NO